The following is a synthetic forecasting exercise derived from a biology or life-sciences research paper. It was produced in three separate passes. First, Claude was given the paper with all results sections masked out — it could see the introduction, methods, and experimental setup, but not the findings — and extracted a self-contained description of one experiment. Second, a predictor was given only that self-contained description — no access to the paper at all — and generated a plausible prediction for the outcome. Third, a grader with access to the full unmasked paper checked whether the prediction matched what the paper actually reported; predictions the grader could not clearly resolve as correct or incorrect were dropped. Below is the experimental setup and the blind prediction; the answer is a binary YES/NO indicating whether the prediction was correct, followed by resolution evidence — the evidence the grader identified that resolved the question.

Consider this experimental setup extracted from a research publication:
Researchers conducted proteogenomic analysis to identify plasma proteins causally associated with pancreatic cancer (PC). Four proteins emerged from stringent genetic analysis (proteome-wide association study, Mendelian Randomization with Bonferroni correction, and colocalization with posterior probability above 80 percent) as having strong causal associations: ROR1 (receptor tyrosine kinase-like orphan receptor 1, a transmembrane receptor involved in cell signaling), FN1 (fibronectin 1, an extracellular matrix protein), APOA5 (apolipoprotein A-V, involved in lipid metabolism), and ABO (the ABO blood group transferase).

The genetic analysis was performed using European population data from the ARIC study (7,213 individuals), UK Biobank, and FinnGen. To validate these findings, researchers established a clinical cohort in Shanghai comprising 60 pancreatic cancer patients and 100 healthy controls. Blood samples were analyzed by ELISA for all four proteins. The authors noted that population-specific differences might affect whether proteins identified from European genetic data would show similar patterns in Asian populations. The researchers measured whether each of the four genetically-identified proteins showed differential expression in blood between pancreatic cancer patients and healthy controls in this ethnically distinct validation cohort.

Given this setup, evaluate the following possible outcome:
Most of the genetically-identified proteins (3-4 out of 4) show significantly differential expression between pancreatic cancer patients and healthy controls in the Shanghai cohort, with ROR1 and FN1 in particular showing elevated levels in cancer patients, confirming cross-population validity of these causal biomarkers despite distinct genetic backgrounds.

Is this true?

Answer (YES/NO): NO